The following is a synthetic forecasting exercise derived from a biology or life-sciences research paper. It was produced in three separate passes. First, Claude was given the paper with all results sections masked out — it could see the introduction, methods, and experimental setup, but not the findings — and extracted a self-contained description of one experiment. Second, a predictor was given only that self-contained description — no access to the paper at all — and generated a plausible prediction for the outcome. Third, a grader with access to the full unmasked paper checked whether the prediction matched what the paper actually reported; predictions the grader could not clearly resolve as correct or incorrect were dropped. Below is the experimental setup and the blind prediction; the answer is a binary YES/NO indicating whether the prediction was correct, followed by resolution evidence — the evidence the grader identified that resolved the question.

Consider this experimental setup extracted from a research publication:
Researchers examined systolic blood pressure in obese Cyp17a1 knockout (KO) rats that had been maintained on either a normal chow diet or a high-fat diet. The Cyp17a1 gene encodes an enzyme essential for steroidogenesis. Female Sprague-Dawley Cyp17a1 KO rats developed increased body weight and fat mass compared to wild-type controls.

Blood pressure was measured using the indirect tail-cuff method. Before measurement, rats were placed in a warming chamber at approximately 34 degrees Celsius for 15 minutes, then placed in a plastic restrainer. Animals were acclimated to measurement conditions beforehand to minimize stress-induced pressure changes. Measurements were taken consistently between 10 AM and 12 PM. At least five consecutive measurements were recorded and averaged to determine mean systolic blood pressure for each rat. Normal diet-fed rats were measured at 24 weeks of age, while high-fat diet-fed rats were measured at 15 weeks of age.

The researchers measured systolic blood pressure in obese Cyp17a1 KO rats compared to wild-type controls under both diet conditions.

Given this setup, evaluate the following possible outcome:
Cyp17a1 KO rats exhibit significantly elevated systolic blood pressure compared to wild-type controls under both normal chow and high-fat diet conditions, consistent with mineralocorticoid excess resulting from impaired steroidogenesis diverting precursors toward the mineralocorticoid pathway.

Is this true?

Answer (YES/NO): NO